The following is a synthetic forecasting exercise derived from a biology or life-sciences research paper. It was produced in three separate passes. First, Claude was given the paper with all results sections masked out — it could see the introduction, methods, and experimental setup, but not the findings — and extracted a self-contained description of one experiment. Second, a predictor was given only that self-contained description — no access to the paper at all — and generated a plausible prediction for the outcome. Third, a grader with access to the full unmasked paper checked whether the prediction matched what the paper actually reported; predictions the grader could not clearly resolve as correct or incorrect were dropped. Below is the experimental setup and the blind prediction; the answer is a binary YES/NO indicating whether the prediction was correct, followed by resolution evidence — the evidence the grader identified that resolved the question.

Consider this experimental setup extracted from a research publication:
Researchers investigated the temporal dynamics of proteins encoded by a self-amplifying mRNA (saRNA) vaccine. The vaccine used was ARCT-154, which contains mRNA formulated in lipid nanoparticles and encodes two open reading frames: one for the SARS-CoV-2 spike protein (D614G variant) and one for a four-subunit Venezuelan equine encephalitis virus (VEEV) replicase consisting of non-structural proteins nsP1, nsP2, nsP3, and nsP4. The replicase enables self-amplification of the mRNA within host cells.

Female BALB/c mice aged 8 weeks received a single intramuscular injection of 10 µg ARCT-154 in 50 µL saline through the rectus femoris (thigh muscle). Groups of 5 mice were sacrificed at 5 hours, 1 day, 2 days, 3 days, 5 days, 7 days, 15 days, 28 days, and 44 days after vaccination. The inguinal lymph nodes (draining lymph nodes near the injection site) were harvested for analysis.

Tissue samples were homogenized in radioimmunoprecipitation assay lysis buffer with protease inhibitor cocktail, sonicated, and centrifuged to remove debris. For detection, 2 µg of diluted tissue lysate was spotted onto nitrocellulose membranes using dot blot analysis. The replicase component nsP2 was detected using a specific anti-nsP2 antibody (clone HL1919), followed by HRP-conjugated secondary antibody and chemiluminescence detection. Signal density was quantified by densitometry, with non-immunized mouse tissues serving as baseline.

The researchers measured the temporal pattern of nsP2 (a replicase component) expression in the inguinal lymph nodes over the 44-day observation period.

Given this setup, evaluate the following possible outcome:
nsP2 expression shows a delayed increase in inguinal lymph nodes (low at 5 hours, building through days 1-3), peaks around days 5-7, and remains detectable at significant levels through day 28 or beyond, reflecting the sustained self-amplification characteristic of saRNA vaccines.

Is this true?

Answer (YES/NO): NO